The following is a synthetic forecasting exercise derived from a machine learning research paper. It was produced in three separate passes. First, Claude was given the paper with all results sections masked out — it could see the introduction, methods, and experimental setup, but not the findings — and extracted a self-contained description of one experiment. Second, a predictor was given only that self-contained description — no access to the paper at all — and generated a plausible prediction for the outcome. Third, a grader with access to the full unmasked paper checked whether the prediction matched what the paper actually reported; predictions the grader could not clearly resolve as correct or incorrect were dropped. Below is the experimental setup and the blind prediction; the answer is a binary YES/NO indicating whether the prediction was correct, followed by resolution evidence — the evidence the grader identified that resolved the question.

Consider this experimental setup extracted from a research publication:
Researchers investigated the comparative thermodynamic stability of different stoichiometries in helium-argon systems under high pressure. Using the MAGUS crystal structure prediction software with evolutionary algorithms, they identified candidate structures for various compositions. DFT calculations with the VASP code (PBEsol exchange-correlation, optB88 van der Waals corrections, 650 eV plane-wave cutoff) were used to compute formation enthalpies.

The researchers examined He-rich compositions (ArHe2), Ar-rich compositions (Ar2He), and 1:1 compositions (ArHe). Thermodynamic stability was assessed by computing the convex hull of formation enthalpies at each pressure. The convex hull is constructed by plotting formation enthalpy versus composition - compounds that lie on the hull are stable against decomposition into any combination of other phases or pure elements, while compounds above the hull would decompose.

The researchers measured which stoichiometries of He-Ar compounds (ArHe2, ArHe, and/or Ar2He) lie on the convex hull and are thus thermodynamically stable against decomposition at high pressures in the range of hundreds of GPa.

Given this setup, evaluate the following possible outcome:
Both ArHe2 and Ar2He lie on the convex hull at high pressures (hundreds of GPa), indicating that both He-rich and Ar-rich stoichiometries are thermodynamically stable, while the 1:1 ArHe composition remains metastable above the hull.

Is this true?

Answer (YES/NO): NO